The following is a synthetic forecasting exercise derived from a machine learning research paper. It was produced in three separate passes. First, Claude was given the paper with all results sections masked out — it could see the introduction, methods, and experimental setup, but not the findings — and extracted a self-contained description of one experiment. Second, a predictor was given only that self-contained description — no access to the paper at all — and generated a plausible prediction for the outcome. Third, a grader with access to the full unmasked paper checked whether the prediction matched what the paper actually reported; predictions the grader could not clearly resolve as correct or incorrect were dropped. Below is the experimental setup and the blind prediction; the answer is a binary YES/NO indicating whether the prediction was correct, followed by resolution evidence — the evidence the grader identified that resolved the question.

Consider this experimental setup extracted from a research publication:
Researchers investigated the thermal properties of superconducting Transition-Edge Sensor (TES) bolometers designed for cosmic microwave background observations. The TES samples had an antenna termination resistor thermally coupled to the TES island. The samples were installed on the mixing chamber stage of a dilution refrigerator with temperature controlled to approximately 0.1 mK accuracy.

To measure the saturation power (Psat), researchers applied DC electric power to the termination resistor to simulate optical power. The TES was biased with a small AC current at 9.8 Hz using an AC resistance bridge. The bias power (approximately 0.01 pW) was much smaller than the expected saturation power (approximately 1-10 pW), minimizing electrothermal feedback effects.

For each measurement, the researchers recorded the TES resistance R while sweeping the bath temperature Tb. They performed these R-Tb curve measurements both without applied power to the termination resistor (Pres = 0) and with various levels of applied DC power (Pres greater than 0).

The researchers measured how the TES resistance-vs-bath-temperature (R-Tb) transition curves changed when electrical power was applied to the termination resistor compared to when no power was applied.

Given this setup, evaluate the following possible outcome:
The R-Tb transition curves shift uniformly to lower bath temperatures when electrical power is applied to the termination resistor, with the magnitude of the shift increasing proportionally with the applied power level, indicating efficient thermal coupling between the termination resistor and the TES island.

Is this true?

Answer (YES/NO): NO